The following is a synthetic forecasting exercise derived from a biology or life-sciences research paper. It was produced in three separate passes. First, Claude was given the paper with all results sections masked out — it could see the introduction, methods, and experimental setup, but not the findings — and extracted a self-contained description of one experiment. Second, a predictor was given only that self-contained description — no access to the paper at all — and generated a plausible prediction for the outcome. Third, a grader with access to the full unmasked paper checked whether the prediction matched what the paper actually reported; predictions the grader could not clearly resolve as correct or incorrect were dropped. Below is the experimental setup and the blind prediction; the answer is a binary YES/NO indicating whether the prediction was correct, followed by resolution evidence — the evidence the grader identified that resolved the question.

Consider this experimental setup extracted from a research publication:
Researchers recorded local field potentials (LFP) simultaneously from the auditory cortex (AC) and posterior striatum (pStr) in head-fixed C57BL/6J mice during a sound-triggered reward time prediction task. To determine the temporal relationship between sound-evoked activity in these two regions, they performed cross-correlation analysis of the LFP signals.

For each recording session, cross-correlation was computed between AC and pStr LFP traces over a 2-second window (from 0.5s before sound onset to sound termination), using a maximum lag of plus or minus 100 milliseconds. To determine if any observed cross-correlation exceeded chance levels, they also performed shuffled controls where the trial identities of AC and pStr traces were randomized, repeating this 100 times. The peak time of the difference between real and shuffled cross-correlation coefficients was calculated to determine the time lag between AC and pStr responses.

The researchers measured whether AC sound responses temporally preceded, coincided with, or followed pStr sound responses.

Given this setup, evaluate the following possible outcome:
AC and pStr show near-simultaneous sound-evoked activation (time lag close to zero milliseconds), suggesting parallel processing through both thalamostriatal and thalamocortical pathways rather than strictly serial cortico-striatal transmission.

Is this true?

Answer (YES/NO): NO